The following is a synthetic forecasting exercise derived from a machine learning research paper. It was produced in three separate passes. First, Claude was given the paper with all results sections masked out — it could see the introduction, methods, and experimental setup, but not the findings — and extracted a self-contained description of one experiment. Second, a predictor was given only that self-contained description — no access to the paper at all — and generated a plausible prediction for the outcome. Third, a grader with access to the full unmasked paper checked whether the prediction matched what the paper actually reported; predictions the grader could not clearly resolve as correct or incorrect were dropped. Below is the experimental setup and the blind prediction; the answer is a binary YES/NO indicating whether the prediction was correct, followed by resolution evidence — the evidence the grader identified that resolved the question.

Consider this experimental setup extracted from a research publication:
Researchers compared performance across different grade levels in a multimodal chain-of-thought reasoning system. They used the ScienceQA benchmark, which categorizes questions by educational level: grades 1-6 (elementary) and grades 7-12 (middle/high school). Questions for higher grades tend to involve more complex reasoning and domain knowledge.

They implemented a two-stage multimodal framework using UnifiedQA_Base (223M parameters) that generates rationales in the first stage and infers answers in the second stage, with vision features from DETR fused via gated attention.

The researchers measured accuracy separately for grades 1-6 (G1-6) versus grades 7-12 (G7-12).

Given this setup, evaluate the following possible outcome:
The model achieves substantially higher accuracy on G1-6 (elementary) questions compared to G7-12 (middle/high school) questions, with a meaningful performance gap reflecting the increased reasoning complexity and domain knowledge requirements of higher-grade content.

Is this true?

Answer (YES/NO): NO